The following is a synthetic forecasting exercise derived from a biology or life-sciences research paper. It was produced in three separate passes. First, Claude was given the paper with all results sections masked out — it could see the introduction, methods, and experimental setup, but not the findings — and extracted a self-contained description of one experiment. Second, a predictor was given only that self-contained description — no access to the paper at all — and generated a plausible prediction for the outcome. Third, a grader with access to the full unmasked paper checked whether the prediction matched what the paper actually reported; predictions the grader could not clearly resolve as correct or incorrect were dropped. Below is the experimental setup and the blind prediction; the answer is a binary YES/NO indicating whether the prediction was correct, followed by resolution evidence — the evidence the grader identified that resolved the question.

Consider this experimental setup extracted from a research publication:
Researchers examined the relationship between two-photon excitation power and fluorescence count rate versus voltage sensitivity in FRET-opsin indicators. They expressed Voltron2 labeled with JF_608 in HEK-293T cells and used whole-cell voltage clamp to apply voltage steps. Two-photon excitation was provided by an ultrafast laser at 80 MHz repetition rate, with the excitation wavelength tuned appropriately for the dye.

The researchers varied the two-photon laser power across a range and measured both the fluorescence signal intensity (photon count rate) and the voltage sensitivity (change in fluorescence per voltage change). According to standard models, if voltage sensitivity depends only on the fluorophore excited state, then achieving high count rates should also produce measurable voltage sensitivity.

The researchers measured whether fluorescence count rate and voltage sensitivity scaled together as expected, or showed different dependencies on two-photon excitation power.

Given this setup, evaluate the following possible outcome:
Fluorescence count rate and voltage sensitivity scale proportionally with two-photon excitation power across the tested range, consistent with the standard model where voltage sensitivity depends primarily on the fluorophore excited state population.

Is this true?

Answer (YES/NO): NO